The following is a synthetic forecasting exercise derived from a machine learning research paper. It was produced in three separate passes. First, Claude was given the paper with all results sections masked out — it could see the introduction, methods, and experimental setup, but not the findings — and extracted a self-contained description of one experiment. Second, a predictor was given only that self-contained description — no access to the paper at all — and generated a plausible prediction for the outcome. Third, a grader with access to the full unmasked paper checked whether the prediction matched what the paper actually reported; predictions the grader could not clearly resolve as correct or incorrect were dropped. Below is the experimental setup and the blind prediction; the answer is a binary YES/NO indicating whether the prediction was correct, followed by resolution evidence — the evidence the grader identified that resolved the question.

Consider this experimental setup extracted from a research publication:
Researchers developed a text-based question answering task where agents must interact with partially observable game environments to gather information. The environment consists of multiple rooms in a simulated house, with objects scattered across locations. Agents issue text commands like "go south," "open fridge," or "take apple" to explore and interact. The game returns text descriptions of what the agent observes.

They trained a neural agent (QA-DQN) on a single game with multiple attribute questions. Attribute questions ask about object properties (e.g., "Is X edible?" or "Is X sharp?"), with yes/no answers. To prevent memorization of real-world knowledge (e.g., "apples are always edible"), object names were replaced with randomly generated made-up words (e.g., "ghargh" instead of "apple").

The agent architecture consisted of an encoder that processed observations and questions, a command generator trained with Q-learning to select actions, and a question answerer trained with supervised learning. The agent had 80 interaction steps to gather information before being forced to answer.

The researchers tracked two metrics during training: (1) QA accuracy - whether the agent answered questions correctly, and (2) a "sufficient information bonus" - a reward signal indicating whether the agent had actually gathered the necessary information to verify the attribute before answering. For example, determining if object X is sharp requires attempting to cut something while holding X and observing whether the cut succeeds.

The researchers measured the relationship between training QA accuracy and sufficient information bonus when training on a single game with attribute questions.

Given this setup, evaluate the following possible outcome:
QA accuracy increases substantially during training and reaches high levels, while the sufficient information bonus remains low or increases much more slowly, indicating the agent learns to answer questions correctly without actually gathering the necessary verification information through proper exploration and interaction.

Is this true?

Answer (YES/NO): YES